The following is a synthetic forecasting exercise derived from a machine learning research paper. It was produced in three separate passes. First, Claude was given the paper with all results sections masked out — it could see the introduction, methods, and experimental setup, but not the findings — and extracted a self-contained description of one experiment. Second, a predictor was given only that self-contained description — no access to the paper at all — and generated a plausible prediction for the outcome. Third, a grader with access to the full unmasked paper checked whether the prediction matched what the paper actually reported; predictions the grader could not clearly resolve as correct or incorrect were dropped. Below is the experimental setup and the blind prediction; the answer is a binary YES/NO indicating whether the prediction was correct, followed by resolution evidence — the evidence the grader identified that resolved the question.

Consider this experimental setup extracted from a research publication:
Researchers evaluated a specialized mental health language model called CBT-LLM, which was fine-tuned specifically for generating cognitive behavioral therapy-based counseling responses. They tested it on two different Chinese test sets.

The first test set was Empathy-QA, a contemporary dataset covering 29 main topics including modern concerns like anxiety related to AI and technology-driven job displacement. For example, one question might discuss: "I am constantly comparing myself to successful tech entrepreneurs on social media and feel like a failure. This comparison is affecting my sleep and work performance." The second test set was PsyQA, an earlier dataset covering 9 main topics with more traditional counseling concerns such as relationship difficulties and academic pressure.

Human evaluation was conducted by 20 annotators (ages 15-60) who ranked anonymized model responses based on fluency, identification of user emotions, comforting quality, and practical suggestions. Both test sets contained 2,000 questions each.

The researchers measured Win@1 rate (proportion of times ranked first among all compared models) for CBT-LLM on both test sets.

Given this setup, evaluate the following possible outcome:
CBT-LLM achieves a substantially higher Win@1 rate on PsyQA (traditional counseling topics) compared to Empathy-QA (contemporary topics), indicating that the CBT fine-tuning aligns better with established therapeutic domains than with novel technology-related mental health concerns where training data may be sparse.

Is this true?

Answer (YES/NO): NO